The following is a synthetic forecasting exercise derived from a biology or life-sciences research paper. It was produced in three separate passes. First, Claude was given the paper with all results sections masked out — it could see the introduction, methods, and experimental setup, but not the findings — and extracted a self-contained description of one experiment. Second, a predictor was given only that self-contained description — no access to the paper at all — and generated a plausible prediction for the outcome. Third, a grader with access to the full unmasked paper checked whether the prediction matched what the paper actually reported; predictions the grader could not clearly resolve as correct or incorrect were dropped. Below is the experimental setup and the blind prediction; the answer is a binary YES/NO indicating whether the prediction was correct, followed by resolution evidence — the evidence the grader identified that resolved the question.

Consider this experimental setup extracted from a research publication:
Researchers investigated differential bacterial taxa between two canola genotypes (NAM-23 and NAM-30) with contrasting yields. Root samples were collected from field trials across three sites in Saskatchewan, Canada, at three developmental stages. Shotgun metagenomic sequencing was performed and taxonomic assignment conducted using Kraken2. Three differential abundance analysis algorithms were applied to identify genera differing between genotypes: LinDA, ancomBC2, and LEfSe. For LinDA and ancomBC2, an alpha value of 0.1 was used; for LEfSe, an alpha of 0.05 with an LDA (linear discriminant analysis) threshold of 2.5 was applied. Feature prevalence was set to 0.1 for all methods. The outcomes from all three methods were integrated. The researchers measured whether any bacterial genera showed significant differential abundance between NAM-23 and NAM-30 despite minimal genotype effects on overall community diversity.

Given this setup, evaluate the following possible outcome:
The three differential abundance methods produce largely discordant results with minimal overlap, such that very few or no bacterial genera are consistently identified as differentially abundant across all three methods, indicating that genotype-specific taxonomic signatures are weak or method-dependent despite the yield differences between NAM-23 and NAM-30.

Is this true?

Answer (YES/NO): YES